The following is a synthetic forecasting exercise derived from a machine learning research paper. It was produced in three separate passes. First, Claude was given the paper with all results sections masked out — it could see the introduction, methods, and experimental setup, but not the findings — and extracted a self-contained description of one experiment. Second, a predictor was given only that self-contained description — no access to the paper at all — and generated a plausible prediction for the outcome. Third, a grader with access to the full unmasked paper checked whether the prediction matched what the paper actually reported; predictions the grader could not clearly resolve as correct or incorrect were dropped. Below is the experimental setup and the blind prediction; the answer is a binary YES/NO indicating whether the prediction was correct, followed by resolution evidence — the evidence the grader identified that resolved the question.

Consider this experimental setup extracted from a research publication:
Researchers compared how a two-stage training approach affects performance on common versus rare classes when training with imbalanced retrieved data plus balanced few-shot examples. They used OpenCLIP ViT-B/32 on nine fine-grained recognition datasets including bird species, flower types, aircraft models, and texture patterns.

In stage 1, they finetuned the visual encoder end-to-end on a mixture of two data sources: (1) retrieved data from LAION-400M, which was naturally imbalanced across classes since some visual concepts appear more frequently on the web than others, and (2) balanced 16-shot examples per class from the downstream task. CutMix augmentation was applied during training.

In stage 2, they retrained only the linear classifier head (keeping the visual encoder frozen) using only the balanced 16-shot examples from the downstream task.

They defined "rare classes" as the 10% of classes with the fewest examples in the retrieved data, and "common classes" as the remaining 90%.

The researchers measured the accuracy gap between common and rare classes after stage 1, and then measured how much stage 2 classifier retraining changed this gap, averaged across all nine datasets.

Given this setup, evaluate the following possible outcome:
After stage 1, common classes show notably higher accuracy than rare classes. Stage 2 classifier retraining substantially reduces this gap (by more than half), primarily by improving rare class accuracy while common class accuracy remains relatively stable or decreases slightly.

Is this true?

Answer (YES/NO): NO